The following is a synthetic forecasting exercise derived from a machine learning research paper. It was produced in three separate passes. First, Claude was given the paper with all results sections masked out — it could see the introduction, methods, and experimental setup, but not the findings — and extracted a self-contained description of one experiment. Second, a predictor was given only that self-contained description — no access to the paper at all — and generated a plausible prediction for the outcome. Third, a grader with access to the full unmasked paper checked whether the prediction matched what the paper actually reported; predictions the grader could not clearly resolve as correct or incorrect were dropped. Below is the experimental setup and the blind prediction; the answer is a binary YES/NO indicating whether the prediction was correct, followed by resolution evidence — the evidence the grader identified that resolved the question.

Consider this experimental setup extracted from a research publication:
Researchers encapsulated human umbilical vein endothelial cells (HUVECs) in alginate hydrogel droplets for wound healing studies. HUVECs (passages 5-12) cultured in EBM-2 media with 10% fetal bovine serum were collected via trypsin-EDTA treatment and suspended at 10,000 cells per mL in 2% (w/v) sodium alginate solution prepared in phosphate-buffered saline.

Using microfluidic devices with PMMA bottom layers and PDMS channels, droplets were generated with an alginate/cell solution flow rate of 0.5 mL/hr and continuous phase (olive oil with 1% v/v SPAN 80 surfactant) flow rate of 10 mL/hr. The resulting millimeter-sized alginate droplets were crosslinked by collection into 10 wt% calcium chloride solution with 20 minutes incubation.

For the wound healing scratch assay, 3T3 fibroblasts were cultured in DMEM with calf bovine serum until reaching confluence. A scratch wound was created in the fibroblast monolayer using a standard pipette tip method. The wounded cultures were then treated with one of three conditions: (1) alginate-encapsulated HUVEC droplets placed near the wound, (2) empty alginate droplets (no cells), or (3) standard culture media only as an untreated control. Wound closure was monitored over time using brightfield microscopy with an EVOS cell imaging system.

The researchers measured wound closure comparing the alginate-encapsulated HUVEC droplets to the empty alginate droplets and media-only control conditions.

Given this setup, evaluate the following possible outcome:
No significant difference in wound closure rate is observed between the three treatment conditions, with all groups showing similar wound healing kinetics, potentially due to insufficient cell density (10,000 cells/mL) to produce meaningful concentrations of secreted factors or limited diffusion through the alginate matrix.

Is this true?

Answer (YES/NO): NO